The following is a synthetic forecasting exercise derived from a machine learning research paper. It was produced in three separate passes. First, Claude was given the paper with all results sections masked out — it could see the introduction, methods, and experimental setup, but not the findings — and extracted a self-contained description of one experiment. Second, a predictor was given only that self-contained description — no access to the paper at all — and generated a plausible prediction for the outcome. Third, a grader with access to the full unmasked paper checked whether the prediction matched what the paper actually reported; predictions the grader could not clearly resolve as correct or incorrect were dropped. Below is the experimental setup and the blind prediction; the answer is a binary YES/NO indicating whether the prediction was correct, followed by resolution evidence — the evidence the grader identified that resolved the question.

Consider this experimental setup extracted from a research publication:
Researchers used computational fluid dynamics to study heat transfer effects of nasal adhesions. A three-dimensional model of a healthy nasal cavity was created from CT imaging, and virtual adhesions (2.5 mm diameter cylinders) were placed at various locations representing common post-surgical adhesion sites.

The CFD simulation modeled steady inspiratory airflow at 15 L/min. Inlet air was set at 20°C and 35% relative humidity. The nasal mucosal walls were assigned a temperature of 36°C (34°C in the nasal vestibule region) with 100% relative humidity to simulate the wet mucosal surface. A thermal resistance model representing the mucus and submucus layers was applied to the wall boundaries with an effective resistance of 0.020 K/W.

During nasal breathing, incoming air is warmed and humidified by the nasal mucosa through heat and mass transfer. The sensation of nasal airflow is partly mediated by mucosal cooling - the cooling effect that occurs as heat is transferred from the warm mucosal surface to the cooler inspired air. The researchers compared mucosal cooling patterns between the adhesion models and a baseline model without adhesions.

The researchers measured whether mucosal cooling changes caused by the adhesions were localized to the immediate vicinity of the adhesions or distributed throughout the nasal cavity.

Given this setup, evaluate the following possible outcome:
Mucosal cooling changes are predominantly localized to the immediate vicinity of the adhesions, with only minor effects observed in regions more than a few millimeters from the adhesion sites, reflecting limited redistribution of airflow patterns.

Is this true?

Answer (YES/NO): YES